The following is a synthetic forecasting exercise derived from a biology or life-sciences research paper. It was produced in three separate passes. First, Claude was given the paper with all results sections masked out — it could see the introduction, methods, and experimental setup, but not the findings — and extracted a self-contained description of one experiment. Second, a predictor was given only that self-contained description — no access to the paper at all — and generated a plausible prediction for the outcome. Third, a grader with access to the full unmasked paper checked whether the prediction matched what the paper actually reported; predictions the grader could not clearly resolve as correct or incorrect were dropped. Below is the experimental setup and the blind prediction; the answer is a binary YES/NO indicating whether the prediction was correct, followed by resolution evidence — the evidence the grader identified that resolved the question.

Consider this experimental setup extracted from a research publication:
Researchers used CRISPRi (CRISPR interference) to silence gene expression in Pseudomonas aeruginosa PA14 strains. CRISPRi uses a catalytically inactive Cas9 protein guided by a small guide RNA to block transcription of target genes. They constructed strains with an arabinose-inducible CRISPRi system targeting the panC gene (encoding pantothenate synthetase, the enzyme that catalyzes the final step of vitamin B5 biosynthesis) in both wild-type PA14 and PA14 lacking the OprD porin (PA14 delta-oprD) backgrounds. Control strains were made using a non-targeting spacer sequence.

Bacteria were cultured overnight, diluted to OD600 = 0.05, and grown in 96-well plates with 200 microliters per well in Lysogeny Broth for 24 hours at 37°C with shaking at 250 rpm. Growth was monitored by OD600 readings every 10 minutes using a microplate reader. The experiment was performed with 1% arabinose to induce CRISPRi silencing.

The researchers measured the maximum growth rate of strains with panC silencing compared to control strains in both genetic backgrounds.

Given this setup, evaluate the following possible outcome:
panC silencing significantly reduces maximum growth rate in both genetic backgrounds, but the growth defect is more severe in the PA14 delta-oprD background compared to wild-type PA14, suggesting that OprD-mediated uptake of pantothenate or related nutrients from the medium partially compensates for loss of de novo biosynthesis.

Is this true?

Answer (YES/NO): NO